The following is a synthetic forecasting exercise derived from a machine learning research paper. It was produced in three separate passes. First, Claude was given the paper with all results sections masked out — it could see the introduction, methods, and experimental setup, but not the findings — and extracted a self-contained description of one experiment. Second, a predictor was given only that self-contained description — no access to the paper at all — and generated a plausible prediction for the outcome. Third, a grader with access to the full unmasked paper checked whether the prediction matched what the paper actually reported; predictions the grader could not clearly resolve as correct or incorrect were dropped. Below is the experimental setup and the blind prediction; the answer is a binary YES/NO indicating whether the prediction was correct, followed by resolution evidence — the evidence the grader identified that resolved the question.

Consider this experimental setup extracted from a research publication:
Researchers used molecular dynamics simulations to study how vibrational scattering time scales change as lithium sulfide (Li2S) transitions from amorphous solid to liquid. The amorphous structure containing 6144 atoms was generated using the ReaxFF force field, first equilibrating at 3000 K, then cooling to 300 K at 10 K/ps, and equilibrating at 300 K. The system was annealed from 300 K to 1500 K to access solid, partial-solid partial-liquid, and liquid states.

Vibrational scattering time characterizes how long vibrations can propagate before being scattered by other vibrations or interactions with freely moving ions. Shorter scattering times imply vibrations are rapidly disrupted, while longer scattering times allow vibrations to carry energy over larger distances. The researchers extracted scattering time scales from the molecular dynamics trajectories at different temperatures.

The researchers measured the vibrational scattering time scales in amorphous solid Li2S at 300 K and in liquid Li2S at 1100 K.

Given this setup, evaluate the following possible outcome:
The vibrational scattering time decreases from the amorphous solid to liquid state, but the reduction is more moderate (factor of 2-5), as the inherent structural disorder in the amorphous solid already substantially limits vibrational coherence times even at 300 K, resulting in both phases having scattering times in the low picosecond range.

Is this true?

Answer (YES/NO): YES